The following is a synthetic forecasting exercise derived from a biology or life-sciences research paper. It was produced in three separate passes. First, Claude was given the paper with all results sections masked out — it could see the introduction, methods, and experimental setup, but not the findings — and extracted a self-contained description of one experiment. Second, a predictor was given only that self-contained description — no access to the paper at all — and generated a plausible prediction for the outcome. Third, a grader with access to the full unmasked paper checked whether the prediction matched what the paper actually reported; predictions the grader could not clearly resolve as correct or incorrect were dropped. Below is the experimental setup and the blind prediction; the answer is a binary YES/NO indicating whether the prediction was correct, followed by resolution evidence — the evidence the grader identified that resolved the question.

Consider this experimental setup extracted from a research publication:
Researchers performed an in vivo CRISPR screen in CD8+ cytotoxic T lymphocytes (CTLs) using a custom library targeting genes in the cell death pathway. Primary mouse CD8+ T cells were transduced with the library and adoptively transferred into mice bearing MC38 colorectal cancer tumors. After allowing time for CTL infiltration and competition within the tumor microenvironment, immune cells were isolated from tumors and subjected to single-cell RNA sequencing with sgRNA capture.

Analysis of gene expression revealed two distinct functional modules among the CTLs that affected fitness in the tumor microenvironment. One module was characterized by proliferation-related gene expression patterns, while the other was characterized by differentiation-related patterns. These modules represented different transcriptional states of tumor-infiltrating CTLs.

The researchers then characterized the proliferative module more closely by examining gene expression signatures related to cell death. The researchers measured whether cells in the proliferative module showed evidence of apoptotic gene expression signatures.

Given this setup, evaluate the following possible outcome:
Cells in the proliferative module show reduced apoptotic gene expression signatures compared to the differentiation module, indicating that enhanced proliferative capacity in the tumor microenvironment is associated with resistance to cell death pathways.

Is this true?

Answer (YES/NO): NO